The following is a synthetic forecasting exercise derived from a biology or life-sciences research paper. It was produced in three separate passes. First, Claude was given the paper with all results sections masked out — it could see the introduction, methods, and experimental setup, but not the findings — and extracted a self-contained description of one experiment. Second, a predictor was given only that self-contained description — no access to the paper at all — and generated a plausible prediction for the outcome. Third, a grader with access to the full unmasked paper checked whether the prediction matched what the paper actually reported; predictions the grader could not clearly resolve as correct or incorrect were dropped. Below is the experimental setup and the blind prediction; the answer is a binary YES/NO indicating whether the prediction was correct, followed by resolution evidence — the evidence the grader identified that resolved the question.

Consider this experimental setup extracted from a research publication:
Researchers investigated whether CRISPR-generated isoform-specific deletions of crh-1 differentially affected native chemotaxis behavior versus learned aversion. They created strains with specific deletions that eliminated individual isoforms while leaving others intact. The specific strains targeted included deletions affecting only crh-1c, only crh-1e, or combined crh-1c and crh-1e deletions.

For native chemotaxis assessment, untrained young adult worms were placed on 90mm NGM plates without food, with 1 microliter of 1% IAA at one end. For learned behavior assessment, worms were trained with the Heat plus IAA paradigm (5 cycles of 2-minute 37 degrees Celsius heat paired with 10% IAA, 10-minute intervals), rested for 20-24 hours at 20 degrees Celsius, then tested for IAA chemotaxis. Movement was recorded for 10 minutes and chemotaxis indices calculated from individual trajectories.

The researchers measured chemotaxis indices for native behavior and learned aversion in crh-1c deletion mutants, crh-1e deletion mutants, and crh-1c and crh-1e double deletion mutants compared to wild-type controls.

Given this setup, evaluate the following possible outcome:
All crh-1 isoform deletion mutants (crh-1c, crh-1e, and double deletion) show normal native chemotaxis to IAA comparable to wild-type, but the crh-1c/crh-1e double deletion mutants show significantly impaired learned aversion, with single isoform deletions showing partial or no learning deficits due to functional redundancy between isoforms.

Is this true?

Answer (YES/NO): NO